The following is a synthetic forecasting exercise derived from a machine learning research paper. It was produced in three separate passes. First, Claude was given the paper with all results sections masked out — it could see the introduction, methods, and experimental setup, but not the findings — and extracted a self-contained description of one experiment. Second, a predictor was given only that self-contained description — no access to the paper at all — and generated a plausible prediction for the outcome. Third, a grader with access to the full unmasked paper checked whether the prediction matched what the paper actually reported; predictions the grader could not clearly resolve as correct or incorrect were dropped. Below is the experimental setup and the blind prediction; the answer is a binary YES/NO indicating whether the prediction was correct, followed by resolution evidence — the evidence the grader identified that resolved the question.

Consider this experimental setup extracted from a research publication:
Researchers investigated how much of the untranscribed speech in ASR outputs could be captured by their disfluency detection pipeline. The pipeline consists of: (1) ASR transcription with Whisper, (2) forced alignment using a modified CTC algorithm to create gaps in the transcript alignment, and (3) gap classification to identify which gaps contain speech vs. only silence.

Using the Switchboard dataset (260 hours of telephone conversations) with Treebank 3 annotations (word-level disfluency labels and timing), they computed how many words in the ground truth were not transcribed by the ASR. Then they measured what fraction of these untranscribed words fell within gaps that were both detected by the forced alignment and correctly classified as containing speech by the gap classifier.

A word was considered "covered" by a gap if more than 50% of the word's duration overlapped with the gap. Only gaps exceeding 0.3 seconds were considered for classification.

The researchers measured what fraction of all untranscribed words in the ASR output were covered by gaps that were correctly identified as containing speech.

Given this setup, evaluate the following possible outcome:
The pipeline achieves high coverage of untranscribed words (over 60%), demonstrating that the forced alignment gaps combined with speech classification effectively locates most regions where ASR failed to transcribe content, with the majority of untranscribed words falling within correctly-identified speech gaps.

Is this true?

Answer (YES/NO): YES